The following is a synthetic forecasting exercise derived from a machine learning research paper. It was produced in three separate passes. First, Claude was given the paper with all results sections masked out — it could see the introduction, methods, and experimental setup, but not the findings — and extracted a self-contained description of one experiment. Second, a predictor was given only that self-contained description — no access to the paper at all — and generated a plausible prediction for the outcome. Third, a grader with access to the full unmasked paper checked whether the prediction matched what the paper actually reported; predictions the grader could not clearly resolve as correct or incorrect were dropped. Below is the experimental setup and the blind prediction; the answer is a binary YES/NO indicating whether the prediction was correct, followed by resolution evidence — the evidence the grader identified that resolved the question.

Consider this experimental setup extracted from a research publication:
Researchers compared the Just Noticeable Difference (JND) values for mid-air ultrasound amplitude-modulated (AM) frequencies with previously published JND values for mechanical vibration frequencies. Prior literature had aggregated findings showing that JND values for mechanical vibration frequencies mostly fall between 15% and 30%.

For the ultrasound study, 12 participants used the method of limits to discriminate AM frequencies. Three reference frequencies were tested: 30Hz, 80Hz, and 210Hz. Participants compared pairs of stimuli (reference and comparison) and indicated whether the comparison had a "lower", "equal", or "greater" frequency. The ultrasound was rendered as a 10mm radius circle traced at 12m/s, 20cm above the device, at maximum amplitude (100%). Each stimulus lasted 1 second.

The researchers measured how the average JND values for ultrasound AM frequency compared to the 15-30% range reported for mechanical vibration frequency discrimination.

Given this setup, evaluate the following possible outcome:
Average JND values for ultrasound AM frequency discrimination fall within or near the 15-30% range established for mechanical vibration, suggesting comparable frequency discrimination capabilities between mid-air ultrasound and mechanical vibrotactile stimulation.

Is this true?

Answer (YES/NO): NO